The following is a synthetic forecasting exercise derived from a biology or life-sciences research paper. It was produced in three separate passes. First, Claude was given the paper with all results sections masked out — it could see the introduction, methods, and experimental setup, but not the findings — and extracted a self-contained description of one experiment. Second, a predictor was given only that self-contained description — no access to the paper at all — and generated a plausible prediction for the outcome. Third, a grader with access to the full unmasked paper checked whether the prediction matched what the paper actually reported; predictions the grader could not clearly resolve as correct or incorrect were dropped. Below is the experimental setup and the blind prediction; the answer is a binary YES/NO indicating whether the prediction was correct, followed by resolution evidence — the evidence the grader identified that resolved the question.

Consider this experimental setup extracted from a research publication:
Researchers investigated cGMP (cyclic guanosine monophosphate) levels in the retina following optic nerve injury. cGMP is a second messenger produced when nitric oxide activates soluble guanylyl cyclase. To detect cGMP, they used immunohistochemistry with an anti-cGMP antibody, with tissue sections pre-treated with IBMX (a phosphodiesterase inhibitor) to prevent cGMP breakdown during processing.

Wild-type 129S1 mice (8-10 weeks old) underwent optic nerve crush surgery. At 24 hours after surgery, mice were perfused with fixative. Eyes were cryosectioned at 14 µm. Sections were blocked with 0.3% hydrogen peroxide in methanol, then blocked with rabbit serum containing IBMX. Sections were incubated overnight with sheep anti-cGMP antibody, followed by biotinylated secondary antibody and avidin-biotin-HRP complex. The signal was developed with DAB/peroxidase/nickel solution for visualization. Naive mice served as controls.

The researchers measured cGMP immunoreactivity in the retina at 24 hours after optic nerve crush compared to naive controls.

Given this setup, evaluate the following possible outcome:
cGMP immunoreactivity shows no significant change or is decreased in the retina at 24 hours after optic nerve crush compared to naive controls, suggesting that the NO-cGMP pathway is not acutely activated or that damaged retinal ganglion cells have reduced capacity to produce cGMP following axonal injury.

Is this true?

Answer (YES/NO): NO